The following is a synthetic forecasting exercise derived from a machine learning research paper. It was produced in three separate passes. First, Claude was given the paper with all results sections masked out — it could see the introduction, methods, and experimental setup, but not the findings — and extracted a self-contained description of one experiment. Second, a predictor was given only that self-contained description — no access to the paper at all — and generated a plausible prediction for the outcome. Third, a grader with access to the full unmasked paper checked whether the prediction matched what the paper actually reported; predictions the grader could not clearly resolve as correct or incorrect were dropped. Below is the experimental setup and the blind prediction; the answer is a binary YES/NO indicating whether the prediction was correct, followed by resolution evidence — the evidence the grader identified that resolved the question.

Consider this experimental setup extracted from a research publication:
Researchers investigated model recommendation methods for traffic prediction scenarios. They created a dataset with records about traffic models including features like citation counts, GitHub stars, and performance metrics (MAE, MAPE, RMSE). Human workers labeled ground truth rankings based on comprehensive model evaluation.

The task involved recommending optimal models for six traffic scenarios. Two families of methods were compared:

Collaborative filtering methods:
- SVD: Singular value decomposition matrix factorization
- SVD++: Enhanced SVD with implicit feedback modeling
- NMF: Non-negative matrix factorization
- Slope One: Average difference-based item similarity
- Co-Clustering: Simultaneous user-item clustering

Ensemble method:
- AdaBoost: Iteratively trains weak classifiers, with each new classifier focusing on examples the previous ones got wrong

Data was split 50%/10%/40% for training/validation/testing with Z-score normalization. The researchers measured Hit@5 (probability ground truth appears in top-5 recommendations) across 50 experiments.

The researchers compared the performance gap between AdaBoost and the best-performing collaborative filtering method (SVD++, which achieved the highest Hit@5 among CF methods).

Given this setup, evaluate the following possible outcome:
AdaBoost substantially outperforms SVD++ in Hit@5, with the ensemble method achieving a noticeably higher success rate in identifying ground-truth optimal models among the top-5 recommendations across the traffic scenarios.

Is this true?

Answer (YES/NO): YES